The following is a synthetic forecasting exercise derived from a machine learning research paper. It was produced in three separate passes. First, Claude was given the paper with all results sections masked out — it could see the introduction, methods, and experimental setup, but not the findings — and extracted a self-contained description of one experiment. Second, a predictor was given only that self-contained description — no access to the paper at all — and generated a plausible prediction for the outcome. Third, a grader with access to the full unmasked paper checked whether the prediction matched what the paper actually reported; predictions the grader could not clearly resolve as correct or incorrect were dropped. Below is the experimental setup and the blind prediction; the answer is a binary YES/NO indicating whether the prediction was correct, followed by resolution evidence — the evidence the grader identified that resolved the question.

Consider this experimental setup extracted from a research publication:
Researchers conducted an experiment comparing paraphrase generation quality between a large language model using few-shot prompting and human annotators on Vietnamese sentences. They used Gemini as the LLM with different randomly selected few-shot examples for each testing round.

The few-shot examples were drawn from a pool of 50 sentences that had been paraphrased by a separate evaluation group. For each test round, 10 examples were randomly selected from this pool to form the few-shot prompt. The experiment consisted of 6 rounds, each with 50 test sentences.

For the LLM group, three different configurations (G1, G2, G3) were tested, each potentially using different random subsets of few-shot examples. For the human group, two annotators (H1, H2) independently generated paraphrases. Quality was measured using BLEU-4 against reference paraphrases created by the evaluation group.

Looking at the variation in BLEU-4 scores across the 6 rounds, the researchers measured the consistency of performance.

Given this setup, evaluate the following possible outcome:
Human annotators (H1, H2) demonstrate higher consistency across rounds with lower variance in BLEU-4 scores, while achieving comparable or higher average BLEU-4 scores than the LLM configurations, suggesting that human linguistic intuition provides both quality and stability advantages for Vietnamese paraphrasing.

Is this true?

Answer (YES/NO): NO